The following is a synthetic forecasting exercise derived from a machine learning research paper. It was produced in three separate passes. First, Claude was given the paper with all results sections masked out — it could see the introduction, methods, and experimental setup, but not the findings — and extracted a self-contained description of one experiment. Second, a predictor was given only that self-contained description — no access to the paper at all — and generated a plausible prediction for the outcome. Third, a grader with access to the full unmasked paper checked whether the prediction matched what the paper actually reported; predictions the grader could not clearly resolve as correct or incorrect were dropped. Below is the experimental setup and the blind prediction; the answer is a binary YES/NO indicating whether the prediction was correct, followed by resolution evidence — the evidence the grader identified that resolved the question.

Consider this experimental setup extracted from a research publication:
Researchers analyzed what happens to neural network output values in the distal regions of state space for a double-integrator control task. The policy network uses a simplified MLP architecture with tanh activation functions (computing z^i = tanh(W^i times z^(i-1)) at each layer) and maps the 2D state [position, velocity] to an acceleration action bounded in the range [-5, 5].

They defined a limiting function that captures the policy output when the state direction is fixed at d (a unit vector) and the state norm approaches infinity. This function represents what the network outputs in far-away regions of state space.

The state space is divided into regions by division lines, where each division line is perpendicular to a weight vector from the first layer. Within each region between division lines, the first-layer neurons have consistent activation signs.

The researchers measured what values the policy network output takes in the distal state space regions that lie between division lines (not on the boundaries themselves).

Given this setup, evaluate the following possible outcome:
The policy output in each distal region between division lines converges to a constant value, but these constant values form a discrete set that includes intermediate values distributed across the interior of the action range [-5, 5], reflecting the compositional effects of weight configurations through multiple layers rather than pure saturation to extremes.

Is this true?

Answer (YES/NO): NO